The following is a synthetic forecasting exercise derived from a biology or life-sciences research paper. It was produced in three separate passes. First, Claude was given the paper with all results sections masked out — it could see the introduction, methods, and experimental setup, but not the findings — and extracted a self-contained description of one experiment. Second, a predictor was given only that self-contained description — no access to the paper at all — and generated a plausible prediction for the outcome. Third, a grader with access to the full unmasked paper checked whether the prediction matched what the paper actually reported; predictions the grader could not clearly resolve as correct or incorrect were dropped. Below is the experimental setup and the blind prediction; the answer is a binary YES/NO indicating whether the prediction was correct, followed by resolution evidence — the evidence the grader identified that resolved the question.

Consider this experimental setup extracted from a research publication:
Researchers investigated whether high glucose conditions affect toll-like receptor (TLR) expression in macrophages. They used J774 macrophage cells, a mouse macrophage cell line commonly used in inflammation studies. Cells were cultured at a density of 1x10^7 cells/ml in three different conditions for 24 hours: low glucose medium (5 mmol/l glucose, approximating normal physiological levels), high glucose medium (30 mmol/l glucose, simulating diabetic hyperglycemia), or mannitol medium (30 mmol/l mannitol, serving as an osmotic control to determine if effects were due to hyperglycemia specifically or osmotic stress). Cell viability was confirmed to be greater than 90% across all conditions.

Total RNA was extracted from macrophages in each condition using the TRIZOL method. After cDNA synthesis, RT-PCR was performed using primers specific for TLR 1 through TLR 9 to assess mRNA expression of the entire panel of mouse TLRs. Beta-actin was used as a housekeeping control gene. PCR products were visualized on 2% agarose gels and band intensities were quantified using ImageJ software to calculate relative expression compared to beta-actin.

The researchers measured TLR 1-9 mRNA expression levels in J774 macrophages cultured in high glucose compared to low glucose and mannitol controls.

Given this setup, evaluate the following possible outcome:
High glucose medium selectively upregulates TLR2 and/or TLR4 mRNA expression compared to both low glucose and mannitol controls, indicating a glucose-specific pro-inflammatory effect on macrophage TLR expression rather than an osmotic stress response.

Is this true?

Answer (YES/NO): NO